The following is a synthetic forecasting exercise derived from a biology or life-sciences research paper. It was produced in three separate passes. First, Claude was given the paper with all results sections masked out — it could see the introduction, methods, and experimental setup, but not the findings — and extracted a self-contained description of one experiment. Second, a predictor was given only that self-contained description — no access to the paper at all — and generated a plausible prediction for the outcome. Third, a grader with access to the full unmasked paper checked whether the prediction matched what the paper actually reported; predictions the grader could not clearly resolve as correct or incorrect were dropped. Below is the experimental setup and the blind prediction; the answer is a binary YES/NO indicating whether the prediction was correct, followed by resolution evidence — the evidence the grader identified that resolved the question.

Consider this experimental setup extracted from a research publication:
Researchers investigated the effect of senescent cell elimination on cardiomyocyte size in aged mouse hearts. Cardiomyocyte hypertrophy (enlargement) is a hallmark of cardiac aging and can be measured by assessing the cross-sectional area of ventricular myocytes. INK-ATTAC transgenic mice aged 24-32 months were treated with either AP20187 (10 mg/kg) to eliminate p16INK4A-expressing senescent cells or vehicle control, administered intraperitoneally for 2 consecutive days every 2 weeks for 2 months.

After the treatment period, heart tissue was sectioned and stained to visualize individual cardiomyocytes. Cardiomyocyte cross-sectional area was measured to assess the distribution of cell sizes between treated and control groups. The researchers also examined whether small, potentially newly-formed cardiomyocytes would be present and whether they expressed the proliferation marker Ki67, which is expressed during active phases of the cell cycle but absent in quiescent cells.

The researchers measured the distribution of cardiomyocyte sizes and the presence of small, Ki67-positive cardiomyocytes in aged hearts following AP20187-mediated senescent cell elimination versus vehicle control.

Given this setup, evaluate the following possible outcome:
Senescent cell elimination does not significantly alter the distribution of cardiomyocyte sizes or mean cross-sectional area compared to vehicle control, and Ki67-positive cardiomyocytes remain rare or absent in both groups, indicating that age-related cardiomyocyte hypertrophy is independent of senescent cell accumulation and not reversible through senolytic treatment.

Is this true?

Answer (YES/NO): NO